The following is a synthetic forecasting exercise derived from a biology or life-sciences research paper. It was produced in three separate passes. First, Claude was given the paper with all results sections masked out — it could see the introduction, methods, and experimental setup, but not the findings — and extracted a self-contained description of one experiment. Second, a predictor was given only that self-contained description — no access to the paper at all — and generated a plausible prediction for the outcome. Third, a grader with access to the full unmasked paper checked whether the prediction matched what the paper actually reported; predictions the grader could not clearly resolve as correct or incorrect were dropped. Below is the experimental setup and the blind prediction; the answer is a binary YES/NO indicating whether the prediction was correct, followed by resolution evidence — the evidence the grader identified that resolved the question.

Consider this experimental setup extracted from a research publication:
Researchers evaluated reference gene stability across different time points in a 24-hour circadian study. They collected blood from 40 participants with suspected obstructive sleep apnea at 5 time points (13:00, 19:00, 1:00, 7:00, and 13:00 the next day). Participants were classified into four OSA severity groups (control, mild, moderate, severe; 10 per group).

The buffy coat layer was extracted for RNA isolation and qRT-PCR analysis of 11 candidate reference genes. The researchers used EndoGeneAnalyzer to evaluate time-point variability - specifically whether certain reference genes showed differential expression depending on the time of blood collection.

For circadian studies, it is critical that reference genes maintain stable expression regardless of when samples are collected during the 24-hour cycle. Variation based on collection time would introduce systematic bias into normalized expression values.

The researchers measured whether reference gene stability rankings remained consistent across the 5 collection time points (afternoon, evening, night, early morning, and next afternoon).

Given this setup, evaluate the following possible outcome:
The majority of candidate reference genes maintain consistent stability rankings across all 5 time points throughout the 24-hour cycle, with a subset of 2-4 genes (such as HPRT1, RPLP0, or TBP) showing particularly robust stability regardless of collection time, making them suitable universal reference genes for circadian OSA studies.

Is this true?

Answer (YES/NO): NO